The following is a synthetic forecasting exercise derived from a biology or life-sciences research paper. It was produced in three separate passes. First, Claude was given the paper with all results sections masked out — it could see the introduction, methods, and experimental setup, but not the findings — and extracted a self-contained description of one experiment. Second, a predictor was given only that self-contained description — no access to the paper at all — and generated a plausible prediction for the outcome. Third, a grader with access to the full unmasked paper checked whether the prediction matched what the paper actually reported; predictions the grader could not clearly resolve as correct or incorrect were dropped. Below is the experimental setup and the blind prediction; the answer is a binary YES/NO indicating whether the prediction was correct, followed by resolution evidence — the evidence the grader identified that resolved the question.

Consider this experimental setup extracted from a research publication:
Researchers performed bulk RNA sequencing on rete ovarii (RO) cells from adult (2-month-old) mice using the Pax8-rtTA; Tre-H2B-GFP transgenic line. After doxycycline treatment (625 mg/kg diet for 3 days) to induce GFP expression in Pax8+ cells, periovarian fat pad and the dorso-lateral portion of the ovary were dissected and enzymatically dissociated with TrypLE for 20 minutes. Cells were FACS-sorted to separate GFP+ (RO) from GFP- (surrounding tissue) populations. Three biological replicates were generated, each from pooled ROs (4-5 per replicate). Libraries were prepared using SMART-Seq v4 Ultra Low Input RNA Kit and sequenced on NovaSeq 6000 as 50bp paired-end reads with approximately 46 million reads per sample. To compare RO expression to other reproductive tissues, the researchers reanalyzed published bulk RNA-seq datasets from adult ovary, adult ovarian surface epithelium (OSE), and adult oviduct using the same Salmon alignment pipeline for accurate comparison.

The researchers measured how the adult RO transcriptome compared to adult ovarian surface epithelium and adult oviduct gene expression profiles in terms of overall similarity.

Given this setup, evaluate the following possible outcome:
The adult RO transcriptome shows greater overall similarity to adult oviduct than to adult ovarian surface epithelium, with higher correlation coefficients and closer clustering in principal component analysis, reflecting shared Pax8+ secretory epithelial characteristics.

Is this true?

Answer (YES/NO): NO